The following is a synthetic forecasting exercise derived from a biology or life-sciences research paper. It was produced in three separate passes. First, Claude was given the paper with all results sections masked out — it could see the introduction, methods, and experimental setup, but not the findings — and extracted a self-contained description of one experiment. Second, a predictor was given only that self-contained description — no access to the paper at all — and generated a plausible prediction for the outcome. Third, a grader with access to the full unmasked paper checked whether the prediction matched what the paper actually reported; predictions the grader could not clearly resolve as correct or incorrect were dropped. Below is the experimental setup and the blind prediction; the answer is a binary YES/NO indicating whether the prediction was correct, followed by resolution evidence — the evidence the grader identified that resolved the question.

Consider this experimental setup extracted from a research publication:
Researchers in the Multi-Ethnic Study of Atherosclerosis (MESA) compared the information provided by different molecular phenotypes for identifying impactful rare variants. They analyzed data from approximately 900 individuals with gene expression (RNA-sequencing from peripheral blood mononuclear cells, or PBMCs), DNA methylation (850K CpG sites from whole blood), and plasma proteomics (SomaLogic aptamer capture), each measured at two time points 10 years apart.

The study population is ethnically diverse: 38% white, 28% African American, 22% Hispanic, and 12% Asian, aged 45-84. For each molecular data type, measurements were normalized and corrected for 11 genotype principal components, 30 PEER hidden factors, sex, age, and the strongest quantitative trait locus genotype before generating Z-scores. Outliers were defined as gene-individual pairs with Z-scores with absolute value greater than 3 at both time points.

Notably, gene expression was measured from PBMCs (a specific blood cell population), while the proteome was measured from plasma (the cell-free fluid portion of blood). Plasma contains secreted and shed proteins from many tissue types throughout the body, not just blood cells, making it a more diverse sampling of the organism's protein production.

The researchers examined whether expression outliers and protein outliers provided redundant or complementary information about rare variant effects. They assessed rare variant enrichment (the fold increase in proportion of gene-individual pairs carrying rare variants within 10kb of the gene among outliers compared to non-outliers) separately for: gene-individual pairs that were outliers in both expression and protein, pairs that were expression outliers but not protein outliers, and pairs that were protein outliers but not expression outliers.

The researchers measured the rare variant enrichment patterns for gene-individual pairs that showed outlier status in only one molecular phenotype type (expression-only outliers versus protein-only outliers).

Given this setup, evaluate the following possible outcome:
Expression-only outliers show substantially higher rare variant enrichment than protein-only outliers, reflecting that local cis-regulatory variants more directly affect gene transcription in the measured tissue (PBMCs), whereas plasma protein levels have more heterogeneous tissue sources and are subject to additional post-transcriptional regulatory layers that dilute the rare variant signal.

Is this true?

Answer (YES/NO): YES